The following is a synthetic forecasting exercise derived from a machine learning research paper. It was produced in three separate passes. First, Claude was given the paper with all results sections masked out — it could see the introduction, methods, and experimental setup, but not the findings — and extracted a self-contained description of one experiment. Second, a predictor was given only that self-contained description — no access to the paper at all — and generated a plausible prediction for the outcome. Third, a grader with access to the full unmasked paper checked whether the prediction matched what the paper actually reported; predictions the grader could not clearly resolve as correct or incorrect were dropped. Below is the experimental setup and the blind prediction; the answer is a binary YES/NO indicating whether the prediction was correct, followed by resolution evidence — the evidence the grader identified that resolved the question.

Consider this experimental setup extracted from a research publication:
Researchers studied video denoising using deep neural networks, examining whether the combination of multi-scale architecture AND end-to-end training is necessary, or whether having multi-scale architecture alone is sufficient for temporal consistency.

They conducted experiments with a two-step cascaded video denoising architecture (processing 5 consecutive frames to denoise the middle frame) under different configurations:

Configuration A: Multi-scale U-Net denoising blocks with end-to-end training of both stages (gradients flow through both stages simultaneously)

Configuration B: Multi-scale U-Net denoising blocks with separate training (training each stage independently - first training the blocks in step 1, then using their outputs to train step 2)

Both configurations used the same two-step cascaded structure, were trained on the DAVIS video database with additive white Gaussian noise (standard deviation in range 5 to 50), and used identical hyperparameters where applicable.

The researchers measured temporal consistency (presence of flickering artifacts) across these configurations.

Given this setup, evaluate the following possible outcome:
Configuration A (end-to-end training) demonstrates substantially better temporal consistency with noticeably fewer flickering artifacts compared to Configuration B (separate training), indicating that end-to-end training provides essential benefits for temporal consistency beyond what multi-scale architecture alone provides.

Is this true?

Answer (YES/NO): YES